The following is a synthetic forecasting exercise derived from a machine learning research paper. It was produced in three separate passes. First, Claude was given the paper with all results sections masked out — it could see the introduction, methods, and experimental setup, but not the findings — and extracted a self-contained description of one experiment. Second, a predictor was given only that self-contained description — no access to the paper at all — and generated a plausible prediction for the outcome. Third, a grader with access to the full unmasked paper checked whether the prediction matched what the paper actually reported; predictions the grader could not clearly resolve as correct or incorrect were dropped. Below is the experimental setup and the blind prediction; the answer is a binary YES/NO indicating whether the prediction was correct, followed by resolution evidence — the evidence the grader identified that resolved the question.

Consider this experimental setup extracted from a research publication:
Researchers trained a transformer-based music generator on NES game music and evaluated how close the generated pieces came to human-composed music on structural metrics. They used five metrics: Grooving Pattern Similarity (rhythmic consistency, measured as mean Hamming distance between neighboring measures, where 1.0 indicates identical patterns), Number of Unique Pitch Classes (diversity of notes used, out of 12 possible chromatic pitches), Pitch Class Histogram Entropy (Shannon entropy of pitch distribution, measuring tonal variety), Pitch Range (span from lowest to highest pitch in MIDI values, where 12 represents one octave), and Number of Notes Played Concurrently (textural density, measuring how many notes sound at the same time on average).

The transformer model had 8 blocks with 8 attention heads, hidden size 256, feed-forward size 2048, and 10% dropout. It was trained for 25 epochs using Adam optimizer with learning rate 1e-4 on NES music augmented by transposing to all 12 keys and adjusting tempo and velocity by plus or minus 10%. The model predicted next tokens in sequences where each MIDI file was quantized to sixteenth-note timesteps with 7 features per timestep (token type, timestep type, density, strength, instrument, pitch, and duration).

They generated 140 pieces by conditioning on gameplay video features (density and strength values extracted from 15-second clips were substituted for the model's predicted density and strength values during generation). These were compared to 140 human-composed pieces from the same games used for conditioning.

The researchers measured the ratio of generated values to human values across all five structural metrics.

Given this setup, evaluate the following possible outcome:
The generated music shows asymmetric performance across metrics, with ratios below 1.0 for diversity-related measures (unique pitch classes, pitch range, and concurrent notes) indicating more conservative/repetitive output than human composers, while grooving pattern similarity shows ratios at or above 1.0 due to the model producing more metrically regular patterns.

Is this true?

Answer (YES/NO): NO